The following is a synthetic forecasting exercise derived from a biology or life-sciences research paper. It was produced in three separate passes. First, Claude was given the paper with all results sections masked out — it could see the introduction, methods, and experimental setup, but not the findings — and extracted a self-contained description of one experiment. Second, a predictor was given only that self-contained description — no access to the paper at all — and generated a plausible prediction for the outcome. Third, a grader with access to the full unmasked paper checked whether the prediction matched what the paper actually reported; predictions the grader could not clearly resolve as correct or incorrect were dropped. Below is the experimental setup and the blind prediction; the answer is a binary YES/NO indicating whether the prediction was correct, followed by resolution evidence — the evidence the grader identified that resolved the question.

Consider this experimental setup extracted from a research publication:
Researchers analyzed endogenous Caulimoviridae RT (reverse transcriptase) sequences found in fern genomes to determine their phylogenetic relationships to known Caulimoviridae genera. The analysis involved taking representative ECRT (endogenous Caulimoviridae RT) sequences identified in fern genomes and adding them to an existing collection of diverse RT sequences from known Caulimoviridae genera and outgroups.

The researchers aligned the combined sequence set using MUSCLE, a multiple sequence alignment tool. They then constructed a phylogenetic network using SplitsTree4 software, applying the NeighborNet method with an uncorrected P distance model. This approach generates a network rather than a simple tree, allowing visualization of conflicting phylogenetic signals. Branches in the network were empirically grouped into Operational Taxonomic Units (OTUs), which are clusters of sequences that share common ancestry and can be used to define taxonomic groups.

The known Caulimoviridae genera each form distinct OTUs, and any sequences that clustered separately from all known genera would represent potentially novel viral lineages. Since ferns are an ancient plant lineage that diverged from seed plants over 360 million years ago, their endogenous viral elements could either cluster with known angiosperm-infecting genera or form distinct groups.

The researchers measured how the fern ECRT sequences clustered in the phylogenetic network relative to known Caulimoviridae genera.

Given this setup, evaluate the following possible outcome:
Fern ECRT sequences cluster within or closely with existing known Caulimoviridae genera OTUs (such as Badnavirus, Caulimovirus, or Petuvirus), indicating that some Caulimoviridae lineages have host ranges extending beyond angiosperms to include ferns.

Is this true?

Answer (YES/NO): NO